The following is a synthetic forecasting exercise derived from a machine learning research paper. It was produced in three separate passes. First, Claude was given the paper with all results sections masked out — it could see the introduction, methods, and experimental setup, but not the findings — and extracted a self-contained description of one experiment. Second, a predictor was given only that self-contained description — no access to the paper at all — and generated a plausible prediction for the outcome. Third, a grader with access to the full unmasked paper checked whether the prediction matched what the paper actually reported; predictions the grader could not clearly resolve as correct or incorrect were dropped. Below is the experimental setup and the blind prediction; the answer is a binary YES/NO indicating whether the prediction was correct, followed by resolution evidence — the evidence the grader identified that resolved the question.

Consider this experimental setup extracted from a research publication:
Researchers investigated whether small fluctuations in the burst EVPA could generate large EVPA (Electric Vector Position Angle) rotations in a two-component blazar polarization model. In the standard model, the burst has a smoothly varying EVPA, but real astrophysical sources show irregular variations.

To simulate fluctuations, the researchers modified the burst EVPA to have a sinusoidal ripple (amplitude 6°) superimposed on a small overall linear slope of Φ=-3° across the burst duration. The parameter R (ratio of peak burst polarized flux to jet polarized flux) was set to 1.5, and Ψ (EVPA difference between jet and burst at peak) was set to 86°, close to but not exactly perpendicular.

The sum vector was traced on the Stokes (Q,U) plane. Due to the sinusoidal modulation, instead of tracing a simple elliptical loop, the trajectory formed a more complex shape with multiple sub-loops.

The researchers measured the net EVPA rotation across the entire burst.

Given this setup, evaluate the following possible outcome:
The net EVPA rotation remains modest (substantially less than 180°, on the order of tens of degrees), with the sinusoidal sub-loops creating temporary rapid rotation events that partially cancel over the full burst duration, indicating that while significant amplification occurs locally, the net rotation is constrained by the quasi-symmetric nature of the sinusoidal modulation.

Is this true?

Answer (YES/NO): NO